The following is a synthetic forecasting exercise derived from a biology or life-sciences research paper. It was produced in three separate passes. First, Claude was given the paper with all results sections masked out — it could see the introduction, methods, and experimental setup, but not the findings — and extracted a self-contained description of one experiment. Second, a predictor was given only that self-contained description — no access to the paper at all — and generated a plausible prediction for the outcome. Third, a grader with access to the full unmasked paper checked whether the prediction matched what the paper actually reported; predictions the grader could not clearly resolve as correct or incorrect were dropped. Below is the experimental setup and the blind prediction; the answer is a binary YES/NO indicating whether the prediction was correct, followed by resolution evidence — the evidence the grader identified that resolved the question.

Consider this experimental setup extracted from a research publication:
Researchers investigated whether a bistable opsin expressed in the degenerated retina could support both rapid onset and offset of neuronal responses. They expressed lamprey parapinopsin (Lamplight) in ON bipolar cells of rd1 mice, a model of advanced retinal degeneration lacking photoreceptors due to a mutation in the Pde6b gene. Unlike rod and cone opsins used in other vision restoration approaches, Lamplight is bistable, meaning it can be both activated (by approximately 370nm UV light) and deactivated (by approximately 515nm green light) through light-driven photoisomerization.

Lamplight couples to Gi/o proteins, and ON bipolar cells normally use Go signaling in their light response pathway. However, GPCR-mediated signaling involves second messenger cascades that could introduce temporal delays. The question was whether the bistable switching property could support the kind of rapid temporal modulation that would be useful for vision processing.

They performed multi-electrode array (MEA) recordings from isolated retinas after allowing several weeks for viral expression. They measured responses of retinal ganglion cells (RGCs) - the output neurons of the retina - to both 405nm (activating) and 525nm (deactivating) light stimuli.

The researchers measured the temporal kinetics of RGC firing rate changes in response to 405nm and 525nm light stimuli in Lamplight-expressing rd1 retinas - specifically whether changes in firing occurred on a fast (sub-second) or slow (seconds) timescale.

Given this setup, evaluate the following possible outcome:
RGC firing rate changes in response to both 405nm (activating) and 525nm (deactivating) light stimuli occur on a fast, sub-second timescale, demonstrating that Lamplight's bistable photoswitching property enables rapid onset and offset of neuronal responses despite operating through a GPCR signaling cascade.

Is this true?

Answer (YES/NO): NO